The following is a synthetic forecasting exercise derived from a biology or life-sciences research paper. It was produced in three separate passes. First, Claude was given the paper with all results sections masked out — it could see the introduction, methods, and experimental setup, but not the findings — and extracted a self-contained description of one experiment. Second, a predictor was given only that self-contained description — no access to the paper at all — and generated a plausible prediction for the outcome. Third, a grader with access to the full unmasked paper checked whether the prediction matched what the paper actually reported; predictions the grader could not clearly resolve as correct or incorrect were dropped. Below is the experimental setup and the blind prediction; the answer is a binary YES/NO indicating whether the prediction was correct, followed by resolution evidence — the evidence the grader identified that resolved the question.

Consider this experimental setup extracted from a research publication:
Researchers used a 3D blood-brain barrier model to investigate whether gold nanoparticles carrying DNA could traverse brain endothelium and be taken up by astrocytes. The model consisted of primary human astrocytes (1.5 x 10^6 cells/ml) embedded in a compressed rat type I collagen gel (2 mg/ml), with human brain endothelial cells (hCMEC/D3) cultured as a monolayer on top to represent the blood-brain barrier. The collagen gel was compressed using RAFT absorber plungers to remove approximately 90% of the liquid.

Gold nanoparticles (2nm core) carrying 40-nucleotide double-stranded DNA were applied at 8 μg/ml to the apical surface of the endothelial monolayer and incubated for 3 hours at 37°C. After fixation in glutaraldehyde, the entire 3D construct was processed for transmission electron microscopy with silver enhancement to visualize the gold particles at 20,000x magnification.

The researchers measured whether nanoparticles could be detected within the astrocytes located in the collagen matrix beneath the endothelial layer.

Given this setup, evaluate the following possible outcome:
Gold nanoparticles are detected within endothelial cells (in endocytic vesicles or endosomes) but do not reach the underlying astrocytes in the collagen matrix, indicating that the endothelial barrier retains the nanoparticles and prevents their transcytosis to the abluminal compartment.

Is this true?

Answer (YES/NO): NO